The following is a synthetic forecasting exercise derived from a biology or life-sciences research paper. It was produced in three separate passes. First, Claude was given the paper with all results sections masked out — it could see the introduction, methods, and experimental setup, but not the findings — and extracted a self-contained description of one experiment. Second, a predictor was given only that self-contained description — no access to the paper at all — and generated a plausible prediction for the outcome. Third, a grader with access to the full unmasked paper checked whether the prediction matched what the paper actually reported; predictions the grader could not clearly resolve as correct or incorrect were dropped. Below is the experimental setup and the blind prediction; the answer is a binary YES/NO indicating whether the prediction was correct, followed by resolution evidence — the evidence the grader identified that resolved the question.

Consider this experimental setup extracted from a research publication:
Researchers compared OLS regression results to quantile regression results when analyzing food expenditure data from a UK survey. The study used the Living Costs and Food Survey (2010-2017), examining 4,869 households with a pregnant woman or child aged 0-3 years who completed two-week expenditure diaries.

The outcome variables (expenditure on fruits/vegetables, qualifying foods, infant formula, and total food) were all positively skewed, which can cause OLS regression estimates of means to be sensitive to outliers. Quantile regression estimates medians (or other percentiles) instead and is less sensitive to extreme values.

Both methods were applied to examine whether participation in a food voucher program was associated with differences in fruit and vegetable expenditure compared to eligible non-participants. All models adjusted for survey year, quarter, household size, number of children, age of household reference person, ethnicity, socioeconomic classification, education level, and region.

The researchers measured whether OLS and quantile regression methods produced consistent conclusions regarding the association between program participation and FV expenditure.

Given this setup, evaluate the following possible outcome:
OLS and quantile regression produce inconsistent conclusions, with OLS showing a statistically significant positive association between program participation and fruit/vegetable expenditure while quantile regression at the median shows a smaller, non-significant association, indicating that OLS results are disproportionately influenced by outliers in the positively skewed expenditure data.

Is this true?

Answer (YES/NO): NO